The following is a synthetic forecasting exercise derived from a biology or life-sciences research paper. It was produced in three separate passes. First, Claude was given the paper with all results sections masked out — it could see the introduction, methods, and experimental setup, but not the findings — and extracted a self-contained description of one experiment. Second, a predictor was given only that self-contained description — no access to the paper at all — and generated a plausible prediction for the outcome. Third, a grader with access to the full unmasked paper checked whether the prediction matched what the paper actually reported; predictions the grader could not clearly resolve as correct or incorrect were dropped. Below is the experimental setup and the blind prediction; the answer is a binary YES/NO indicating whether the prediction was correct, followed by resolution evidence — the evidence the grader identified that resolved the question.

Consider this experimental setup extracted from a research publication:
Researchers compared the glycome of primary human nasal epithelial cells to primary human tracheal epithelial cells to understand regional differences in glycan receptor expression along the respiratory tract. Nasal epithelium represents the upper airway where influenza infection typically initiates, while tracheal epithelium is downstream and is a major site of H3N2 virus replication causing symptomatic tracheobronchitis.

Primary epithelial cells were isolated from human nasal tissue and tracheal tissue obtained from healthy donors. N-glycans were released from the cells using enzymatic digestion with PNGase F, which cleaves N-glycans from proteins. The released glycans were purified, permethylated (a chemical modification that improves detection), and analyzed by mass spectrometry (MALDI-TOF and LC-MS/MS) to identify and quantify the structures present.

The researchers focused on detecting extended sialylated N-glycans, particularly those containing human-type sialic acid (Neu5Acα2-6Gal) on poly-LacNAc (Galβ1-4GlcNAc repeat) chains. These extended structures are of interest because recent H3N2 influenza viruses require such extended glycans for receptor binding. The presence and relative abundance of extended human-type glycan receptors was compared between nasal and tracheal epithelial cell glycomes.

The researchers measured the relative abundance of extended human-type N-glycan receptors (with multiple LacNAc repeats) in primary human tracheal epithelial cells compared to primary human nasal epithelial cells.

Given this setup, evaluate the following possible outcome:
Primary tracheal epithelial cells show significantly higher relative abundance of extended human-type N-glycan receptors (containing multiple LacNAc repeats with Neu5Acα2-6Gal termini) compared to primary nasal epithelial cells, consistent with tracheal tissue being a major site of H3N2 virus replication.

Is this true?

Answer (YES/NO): YES